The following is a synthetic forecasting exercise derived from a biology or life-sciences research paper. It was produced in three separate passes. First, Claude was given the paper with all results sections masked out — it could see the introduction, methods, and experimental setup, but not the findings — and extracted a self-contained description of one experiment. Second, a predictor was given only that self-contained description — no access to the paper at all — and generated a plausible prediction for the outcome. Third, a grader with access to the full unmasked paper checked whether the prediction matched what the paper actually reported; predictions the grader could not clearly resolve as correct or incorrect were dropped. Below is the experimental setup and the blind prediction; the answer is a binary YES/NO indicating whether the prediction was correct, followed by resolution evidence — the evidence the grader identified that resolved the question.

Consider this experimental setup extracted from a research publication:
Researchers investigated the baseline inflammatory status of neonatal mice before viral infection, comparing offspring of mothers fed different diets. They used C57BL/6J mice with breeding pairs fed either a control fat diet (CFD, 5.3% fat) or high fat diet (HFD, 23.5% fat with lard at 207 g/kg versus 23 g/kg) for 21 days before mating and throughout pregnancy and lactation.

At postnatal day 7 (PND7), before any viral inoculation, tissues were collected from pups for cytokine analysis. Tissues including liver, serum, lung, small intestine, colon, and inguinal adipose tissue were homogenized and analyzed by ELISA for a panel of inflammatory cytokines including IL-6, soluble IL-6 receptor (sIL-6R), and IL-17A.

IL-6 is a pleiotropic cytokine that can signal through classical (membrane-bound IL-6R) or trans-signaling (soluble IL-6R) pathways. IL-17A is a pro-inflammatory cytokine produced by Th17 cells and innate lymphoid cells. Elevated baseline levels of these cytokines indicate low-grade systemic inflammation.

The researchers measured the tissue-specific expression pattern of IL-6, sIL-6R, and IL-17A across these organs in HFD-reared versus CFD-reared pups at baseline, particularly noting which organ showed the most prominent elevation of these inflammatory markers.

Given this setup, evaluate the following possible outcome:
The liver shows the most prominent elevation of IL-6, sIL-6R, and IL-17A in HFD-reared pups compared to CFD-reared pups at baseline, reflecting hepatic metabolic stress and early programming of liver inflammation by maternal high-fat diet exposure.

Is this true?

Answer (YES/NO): YES